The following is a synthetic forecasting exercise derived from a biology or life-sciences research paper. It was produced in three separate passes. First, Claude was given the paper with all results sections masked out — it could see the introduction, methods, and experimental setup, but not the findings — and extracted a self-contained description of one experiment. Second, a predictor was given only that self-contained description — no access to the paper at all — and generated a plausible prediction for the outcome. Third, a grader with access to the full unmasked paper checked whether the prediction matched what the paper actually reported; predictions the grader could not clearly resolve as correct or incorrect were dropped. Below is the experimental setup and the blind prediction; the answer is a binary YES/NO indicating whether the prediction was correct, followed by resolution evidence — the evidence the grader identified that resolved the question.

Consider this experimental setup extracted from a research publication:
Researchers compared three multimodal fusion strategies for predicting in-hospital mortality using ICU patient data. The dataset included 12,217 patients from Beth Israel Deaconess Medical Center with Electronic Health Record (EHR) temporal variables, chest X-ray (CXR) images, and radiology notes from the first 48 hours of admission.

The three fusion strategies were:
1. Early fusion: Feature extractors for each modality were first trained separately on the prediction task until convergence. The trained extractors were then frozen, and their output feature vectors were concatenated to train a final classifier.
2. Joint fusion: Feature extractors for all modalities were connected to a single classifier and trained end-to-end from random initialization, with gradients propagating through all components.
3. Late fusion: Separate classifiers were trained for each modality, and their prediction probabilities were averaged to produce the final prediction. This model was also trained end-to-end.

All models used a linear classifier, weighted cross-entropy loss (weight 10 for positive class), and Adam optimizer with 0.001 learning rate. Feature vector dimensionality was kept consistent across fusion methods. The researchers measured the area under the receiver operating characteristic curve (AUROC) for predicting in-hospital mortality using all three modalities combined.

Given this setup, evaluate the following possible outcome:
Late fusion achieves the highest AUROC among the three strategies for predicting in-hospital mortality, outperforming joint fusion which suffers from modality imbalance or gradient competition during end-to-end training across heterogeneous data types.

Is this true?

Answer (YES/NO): NO